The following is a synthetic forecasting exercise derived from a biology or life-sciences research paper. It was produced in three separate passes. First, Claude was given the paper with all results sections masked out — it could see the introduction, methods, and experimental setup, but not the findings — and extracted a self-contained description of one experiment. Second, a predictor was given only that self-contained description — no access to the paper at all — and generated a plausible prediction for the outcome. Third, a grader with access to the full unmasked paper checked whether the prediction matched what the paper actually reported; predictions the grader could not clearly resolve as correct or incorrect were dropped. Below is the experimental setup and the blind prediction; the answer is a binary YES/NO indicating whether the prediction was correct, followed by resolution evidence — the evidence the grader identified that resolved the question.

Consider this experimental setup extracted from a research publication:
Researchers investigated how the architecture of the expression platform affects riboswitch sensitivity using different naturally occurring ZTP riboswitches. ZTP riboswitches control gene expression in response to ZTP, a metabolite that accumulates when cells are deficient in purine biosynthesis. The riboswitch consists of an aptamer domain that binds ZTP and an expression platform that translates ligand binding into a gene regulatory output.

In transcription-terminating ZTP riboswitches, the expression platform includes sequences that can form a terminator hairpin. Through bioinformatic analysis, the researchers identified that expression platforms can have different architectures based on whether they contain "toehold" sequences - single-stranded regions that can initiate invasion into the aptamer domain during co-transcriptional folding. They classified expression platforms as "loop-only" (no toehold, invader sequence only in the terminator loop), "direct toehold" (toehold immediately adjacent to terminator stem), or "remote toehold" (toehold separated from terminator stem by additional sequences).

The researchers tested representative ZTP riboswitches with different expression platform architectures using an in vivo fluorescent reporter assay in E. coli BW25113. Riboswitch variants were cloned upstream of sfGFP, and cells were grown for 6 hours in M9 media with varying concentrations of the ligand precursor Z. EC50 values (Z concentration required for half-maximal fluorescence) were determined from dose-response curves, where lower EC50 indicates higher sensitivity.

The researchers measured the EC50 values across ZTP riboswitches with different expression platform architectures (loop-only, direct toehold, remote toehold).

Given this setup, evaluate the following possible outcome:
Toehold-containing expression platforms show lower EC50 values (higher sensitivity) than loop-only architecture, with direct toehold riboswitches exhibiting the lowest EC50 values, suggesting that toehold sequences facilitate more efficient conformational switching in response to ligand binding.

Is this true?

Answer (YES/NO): NO